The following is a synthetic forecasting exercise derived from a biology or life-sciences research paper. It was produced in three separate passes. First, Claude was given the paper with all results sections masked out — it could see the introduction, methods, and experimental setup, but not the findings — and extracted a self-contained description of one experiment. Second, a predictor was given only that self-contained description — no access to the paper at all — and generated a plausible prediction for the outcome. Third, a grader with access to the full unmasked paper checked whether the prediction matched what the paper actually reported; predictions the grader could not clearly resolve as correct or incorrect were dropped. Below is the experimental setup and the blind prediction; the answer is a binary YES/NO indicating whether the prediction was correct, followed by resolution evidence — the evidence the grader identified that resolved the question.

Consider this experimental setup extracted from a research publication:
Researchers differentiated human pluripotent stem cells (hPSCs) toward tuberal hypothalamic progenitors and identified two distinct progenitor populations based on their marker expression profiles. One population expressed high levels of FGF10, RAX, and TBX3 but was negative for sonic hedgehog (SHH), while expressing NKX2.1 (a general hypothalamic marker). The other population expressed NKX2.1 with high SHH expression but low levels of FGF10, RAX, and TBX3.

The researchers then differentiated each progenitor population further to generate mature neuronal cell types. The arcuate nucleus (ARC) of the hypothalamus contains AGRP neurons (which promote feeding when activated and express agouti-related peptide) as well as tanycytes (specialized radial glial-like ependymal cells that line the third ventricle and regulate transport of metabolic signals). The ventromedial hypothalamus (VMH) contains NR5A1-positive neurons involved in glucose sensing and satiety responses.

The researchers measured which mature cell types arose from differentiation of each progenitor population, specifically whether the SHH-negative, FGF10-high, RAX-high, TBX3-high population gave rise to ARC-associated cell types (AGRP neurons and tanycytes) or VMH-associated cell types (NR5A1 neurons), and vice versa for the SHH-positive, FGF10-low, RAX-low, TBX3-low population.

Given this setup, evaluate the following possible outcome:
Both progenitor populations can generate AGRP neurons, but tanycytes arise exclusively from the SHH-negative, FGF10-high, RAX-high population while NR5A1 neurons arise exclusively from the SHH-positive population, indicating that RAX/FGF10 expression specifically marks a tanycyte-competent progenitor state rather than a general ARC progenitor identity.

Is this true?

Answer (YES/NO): NO